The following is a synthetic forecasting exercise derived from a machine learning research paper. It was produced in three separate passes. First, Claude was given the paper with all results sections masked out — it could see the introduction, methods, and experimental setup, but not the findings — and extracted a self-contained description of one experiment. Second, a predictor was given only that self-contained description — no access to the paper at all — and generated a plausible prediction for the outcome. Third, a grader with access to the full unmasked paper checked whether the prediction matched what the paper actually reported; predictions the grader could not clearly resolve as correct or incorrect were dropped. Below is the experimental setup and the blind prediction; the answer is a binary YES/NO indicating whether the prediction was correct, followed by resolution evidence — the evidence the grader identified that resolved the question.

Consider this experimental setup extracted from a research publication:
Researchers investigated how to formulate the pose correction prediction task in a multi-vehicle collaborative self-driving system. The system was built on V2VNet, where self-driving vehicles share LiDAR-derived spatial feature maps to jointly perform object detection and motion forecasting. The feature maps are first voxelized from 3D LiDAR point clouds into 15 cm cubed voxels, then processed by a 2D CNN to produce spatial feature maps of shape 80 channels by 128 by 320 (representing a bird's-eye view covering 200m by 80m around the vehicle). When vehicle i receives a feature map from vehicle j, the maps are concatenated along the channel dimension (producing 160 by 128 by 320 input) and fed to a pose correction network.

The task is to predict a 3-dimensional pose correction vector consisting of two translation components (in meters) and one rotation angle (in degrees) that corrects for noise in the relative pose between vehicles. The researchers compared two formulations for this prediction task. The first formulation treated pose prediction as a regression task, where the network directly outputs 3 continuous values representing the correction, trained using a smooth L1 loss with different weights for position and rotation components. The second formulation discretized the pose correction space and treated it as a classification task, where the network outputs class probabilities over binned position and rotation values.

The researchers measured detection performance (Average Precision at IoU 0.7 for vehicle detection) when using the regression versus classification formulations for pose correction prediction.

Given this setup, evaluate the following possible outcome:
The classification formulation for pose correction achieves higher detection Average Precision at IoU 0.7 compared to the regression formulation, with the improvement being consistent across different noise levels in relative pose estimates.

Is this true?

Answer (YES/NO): NO